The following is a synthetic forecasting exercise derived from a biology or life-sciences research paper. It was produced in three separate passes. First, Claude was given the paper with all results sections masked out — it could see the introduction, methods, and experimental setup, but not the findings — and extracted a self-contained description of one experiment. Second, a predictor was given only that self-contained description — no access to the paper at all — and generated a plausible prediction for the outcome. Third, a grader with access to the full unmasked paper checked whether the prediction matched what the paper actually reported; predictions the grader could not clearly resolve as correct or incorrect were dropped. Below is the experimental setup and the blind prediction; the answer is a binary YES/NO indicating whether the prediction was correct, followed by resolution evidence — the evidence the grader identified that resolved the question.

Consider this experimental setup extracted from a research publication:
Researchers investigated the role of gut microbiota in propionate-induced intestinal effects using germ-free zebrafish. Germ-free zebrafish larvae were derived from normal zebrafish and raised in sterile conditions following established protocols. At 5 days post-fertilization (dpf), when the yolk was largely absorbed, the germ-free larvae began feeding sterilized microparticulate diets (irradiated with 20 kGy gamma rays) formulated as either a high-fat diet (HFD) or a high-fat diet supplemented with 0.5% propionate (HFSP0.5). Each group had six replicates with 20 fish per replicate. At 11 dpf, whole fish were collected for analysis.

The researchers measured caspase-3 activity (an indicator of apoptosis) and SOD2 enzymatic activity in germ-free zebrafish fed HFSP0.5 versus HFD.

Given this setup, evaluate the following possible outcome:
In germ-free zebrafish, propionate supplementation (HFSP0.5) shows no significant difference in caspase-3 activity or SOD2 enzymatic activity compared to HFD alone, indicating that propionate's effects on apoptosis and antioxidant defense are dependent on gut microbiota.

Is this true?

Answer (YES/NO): NO